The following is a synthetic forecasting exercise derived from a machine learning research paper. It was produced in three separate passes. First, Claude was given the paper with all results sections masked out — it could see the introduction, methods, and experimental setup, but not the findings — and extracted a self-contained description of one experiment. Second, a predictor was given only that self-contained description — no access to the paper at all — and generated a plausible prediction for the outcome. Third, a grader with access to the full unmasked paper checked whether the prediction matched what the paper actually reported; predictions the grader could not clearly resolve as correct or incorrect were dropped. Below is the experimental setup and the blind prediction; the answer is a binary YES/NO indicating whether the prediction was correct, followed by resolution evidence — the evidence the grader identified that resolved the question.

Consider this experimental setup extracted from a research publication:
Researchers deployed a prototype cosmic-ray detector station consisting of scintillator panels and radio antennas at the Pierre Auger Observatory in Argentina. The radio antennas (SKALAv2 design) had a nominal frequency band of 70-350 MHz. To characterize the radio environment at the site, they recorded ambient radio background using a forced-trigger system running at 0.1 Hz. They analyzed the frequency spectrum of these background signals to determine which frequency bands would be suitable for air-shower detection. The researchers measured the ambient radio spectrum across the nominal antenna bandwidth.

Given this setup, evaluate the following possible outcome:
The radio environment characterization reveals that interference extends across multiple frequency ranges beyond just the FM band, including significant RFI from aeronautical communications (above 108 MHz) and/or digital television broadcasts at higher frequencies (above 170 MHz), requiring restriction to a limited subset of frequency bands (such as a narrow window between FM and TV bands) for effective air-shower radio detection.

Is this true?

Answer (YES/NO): YES